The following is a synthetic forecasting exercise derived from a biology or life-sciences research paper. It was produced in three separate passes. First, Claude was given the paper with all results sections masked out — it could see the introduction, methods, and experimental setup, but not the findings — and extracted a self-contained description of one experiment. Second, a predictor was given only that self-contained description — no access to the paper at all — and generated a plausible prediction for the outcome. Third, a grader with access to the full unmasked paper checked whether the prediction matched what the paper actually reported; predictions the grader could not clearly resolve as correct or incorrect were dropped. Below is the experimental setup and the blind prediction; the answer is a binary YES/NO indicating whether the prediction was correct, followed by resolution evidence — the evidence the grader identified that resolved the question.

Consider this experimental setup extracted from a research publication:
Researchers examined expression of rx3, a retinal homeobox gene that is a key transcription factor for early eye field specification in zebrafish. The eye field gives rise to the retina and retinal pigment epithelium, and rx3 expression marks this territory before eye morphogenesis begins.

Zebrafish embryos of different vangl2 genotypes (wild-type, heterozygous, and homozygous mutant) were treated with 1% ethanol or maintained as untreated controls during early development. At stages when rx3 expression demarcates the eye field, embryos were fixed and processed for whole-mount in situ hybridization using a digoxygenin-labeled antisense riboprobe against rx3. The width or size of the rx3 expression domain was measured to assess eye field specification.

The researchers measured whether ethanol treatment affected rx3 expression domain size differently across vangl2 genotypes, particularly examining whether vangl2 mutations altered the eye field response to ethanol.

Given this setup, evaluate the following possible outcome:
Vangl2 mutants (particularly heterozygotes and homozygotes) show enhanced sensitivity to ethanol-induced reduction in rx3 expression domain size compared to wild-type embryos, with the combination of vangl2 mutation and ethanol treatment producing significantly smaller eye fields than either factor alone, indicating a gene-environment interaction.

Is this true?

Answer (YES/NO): NO